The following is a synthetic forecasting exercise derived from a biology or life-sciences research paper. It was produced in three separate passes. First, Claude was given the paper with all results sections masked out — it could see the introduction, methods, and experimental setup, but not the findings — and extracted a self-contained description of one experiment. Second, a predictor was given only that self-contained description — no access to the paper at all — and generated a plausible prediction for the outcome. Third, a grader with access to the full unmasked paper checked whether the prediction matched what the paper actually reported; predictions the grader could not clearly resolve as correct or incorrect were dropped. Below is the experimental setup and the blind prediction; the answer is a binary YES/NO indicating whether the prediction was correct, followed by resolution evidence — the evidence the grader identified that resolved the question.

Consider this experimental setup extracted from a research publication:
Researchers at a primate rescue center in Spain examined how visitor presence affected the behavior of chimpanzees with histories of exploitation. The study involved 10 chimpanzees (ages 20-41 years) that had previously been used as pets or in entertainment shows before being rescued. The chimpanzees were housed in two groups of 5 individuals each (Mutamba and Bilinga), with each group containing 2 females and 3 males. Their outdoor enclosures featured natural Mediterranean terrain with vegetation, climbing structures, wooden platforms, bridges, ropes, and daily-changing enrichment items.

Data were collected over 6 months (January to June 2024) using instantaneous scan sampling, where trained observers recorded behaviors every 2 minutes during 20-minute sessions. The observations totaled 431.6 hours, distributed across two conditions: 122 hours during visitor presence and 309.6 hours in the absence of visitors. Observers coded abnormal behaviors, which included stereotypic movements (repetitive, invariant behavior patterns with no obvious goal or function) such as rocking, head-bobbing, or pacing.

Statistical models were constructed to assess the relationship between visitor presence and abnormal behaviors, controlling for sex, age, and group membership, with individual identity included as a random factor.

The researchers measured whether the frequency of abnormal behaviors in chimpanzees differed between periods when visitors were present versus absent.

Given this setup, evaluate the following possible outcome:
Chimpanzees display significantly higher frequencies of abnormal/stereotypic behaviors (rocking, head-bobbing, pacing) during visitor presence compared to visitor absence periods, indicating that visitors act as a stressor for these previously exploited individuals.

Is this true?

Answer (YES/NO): NO